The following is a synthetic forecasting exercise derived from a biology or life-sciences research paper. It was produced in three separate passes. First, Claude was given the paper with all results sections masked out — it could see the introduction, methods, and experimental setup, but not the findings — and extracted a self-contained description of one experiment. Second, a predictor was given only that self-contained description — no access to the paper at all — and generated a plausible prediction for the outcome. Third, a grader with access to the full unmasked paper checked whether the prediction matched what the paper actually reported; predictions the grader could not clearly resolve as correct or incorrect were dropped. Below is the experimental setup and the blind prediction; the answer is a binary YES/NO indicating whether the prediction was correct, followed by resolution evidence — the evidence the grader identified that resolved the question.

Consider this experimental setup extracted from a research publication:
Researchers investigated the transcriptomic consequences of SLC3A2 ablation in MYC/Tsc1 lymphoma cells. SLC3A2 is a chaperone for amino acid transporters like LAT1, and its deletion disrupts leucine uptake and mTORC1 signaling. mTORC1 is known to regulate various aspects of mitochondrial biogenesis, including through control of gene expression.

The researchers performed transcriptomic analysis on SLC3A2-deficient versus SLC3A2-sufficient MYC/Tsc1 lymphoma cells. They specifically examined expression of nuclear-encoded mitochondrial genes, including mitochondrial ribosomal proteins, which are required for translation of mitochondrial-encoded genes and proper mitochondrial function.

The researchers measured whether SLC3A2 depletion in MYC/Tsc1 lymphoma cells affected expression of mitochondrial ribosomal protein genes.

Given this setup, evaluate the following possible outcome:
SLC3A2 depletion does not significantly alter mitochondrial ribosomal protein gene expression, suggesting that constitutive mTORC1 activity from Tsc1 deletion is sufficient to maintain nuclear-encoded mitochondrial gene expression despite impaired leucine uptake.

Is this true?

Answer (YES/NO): NO